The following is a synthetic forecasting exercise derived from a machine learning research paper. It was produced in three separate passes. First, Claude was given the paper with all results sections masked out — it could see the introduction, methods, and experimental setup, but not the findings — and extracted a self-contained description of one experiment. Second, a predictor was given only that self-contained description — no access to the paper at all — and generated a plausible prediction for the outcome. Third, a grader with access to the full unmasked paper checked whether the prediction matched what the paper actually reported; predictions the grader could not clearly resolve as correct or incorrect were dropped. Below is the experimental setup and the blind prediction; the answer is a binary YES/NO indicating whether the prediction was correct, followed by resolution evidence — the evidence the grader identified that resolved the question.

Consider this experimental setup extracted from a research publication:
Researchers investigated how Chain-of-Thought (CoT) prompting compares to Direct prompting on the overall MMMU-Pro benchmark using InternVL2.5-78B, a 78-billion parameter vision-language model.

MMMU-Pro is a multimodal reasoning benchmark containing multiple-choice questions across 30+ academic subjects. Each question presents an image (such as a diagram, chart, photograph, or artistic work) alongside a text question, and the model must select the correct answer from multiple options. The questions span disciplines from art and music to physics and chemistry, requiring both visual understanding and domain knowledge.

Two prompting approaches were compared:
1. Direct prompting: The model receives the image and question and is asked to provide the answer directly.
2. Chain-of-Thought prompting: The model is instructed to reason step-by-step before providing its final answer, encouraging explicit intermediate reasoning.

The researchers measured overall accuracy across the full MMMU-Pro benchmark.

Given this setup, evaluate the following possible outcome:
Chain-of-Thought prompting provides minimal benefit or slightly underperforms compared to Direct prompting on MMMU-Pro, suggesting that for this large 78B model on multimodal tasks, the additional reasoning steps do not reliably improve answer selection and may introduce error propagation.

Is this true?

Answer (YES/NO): YES